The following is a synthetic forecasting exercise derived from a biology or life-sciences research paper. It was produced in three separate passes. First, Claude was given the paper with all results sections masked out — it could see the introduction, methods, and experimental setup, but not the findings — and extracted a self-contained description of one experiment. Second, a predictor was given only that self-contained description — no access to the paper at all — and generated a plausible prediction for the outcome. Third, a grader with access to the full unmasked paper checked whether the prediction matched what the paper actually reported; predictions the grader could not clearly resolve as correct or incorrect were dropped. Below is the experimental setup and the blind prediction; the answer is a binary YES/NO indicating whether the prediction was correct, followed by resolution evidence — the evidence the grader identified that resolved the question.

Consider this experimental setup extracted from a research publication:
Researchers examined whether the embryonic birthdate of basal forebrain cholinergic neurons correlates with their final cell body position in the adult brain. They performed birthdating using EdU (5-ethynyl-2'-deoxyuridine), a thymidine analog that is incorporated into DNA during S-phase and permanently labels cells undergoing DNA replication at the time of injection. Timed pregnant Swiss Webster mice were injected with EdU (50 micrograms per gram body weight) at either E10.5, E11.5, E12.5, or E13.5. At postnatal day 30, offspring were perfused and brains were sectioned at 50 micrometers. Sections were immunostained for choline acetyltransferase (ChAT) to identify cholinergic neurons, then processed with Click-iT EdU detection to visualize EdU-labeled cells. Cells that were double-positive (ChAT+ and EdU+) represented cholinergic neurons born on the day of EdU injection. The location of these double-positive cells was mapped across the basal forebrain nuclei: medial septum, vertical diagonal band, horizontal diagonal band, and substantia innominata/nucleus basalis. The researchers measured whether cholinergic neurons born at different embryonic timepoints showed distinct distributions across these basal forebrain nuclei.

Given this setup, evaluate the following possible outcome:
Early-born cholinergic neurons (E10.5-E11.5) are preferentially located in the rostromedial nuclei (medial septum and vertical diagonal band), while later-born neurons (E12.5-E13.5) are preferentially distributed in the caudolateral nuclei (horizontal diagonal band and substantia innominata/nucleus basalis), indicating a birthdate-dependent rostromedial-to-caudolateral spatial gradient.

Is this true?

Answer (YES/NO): NO